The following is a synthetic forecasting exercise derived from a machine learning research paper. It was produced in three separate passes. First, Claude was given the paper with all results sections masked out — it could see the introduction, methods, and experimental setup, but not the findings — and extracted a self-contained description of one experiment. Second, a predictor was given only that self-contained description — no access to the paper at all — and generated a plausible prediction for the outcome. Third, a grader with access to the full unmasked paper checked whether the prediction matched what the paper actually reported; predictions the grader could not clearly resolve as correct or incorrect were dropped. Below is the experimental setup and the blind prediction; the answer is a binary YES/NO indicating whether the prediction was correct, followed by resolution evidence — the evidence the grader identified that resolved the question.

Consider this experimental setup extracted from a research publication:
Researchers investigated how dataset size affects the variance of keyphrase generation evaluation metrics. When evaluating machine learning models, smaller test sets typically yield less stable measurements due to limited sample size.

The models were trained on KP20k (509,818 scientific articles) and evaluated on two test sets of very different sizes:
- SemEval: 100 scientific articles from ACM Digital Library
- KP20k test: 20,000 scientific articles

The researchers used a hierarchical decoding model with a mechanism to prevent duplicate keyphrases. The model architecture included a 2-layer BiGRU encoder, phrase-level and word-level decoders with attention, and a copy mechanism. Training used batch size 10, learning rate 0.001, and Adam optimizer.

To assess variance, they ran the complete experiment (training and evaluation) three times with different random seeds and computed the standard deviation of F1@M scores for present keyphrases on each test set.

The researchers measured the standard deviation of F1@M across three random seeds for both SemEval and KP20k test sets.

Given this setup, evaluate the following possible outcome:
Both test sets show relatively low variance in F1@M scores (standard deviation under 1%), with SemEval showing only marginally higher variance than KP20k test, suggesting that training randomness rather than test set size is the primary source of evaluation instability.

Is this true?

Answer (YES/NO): NO